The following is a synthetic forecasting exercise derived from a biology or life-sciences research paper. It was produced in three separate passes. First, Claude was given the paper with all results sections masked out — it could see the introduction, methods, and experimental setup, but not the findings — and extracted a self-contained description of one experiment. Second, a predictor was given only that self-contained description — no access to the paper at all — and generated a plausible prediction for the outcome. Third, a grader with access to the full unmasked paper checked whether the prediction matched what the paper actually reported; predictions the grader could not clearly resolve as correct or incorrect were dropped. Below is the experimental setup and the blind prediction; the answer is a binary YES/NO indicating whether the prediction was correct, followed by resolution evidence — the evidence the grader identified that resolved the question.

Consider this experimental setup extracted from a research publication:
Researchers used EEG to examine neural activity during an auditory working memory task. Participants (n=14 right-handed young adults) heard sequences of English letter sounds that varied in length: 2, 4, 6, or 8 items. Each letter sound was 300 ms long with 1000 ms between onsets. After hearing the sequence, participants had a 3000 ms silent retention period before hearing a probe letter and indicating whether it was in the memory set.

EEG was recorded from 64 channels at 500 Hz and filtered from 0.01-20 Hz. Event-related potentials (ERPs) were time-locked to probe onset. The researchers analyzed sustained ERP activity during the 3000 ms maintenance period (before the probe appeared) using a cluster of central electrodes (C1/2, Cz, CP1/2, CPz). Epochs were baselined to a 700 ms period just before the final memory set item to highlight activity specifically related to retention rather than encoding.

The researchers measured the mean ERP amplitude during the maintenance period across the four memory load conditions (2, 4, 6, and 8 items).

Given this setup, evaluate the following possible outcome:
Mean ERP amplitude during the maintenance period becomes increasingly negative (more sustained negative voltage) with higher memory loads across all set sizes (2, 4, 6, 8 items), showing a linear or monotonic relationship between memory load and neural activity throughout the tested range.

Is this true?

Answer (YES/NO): NO